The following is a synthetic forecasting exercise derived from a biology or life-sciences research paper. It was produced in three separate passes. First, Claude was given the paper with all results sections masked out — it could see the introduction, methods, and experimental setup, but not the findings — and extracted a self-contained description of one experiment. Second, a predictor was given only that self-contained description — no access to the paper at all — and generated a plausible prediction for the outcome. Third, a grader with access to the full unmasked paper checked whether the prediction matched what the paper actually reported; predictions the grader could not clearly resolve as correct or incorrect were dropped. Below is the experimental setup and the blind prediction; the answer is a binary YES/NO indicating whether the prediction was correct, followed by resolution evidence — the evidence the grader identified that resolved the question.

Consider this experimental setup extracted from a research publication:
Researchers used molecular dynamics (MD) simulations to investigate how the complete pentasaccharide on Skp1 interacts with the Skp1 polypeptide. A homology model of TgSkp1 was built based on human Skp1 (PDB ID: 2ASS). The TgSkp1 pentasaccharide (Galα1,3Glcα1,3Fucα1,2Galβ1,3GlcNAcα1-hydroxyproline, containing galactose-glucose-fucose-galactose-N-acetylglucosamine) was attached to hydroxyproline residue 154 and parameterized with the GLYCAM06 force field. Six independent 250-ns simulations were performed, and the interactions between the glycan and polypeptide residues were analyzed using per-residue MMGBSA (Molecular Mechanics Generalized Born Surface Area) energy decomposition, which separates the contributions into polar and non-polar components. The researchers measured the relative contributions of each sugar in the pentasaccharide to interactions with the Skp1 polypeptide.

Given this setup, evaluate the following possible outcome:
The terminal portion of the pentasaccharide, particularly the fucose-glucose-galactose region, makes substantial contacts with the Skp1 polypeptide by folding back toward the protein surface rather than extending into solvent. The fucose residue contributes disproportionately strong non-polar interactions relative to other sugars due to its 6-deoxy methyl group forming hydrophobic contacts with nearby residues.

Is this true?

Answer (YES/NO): NO